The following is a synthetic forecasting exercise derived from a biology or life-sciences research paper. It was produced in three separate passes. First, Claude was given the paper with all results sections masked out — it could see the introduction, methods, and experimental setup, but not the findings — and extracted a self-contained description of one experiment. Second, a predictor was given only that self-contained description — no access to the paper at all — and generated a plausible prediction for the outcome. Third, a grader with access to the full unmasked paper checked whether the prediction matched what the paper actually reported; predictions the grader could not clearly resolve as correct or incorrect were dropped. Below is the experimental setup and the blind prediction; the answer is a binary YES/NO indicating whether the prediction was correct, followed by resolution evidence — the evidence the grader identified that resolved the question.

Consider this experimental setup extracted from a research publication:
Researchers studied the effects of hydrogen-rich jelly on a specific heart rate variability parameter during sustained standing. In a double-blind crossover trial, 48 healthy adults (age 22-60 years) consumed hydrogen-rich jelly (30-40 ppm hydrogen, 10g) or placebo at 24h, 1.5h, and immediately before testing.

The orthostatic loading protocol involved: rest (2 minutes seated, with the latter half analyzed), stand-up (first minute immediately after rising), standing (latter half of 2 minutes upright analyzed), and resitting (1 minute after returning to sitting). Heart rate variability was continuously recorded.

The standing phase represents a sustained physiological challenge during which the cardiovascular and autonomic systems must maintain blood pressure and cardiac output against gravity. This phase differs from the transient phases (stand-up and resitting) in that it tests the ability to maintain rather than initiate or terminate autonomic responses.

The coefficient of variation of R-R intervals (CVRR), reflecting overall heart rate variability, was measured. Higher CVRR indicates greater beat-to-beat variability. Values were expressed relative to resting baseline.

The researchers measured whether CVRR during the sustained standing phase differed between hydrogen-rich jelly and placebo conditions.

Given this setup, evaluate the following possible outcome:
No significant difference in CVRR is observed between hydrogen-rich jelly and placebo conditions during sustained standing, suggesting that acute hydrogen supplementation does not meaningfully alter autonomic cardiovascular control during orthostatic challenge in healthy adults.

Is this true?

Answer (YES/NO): YES